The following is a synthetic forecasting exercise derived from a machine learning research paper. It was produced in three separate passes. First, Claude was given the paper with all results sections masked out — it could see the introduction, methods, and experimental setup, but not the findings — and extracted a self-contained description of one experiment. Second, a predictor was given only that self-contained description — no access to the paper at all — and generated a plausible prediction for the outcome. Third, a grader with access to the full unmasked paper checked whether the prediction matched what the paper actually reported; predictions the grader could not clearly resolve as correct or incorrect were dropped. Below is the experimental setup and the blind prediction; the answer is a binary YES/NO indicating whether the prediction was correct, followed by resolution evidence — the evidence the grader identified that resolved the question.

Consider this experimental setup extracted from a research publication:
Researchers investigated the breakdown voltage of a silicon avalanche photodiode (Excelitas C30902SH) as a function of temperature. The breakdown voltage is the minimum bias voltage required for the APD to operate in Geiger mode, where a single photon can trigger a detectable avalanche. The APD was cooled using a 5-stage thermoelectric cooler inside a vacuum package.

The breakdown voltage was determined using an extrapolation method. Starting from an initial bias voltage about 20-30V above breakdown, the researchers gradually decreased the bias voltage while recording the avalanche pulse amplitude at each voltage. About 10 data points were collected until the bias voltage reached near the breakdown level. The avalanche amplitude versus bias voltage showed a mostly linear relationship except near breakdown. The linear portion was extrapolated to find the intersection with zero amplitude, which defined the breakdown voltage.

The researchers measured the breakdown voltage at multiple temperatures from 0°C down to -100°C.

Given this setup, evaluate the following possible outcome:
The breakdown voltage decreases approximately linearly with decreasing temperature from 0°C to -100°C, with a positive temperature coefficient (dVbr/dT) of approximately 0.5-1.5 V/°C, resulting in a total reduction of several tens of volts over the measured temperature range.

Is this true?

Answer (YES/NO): YES